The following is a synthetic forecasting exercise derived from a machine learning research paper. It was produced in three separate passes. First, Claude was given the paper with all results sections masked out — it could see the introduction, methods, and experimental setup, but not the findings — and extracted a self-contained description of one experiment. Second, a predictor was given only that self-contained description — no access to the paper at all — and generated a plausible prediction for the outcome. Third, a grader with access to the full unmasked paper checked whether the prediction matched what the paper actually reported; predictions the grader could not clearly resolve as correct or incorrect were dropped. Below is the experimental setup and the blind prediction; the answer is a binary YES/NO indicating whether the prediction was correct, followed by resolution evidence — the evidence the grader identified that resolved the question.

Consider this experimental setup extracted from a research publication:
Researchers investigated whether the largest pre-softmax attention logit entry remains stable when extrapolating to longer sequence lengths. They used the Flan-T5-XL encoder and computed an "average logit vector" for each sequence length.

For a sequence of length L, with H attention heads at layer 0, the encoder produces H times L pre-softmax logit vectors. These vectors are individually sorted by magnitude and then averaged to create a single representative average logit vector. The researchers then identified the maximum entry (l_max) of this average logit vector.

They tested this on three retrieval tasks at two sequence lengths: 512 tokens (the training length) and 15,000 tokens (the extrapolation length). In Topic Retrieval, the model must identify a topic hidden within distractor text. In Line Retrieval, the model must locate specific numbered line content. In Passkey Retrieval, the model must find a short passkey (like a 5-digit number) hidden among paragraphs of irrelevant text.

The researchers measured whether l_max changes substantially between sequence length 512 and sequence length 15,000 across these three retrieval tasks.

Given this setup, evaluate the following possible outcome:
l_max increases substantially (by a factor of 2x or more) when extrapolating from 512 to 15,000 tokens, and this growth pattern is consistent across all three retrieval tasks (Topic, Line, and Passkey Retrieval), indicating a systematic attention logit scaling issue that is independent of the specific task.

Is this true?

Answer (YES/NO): NO